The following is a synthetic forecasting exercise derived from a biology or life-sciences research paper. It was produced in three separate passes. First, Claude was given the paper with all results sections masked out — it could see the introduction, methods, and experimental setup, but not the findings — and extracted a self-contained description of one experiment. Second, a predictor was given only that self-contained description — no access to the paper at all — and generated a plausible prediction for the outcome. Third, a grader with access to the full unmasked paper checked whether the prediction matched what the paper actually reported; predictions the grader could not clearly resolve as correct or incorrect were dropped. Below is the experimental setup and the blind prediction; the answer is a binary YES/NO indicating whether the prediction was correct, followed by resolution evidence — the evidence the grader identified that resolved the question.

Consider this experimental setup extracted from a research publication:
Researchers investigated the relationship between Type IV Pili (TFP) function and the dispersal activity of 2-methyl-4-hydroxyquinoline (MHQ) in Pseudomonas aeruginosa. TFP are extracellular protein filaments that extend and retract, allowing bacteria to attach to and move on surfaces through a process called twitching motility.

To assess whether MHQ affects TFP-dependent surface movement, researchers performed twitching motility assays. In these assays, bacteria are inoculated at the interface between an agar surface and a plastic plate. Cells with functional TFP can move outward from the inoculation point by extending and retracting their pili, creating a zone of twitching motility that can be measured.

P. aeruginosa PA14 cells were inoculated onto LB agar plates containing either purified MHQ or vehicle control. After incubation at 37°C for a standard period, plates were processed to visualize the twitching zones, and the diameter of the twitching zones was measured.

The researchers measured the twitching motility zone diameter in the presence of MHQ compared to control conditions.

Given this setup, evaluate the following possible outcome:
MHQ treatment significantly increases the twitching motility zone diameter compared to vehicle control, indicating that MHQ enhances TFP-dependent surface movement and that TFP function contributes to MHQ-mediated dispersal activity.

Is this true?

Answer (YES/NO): NO